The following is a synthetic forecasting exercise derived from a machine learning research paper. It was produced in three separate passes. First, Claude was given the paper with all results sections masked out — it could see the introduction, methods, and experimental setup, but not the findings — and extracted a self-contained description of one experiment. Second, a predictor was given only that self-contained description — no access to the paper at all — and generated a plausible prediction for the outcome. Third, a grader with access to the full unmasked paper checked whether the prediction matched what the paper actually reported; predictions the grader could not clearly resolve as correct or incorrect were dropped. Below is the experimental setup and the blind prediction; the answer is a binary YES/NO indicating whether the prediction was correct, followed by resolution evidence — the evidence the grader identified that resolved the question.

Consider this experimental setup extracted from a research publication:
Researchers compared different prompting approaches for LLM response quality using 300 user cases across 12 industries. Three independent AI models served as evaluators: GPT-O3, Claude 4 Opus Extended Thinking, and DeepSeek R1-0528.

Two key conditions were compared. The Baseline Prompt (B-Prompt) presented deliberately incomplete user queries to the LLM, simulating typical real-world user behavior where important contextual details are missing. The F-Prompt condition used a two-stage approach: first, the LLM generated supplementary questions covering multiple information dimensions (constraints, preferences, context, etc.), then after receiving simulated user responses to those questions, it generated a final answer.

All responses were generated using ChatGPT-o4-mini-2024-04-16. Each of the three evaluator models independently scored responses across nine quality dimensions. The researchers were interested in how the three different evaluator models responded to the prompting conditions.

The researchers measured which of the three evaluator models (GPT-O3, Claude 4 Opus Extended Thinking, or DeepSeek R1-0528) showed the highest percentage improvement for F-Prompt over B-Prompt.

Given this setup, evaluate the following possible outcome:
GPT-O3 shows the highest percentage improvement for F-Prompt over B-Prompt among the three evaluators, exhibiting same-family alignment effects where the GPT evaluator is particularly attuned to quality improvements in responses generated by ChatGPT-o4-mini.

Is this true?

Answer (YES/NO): NO